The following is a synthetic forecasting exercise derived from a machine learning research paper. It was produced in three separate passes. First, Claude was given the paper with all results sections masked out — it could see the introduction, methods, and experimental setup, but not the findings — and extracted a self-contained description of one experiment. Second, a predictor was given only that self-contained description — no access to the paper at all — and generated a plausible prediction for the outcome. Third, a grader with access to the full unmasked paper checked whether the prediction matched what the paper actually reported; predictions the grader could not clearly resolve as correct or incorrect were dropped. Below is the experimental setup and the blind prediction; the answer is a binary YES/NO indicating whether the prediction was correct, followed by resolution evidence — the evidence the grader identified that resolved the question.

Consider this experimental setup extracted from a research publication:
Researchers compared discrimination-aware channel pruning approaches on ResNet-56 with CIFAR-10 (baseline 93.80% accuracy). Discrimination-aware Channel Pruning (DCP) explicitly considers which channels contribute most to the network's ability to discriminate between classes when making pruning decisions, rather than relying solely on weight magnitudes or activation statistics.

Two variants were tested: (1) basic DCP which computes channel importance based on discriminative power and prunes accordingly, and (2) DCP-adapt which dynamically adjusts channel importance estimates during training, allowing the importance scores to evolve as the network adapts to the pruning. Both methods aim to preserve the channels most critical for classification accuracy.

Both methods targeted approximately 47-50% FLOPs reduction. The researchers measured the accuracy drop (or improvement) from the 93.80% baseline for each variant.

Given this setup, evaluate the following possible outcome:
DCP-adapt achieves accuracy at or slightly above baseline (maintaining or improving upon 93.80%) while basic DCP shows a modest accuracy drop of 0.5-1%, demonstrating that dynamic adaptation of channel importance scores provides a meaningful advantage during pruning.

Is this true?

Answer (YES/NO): NO